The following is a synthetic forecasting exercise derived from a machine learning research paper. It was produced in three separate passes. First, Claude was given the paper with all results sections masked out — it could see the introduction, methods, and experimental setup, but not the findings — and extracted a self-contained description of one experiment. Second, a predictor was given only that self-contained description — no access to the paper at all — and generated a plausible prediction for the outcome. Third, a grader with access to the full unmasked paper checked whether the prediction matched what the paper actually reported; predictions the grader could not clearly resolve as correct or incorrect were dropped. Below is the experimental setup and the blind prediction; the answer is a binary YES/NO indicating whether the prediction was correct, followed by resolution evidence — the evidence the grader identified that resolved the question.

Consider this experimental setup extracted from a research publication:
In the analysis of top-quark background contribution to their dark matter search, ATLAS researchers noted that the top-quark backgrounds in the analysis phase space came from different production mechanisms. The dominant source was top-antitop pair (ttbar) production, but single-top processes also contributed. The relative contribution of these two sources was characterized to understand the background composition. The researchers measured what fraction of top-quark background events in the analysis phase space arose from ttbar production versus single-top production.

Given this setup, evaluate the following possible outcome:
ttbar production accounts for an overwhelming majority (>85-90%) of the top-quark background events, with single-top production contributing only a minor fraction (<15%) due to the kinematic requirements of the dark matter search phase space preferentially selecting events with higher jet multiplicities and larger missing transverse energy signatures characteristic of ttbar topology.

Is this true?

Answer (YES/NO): NO